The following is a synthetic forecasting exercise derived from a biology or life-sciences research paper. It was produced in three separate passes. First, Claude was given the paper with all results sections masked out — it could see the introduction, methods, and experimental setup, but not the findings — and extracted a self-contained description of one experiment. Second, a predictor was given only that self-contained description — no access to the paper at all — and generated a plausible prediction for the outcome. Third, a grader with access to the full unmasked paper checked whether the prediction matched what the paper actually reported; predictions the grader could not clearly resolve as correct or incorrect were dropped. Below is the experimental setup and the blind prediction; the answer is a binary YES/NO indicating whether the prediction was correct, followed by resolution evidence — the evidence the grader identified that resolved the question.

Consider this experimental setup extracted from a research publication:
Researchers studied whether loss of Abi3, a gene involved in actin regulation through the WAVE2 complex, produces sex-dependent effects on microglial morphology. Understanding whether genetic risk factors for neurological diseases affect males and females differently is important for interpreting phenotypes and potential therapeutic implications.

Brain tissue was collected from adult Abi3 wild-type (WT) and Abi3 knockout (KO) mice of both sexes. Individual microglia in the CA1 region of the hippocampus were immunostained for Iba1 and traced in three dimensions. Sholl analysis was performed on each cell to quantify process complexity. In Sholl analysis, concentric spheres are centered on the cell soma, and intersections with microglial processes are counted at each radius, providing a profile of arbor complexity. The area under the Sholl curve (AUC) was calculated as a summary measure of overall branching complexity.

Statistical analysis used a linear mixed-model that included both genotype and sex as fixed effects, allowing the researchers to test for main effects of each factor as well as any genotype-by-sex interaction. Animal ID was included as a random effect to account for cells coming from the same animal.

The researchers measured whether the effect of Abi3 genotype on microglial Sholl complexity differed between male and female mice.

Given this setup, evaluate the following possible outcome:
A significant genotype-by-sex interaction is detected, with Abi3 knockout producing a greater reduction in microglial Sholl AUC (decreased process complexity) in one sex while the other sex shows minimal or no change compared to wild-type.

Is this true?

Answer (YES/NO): NO